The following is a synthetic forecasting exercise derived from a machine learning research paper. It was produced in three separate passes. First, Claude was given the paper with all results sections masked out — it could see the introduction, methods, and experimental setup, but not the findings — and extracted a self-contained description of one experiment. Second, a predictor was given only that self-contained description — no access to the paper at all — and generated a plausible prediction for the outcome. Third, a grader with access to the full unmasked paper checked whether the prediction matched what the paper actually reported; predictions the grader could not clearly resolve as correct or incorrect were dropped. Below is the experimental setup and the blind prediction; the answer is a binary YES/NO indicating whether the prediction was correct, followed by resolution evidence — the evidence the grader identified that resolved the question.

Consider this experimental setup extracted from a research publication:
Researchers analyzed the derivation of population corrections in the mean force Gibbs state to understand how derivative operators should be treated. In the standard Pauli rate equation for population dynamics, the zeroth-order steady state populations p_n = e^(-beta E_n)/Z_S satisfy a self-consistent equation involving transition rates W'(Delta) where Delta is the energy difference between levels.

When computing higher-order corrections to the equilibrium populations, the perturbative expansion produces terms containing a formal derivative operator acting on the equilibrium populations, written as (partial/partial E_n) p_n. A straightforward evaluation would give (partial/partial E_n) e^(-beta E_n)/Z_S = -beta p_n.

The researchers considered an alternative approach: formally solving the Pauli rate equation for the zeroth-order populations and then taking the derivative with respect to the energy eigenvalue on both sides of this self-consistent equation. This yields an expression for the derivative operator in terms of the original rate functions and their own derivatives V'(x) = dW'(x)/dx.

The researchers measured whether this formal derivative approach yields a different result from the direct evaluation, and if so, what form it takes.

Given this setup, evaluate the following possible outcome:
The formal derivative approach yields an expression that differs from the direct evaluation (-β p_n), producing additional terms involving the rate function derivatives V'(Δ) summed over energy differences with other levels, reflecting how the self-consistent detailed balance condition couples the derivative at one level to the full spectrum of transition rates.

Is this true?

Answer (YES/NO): YES